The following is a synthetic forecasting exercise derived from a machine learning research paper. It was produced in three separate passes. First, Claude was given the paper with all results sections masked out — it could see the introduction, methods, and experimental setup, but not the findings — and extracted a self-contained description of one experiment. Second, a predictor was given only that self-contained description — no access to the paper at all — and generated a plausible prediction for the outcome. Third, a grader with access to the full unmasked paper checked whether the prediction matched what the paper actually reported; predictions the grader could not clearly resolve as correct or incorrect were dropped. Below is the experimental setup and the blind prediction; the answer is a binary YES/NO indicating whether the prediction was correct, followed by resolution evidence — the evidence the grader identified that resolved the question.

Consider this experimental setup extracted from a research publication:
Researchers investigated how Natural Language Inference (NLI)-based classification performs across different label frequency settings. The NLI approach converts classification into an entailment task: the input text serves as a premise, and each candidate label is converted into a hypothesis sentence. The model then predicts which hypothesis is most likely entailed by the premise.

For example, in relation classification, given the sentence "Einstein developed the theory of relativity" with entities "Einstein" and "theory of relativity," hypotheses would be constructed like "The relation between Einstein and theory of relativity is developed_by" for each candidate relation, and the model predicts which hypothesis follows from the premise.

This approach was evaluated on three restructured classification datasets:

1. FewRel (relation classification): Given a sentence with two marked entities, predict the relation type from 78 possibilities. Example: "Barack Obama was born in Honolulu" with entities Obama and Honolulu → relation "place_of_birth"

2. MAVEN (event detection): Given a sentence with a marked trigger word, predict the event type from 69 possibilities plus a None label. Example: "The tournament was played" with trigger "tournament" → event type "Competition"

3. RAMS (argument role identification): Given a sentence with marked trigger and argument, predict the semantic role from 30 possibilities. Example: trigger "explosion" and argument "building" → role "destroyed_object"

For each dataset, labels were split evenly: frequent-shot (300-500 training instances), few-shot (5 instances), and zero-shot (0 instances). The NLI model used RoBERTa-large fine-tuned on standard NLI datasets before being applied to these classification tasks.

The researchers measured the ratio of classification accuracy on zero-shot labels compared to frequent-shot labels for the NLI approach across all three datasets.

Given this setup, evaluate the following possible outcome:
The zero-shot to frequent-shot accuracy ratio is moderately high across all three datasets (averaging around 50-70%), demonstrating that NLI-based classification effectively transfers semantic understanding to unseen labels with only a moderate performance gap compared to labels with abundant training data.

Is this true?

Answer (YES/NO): NO